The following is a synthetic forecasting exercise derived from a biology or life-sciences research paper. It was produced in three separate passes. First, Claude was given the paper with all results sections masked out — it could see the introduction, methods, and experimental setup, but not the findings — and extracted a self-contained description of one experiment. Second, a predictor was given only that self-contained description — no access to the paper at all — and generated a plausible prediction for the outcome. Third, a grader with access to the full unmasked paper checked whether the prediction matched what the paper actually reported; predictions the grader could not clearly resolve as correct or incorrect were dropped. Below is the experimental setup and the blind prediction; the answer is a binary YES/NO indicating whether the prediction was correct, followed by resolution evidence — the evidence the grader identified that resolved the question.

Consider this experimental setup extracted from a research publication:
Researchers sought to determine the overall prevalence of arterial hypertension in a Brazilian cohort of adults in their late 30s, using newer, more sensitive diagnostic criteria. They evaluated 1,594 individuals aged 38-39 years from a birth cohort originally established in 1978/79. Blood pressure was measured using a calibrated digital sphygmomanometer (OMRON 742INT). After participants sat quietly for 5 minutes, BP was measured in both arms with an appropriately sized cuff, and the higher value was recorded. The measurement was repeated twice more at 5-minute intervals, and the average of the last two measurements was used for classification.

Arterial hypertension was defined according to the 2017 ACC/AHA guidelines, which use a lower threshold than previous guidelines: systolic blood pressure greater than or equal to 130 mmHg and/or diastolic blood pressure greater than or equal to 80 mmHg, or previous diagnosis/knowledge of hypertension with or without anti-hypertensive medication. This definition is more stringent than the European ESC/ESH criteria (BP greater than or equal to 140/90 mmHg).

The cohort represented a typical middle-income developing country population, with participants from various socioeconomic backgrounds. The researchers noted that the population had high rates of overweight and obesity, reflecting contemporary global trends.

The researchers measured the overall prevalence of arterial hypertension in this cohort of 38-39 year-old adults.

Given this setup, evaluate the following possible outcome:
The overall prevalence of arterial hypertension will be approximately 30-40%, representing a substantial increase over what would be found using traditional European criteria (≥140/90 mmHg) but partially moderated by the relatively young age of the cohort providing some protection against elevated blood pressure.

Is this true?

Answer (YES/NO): NO